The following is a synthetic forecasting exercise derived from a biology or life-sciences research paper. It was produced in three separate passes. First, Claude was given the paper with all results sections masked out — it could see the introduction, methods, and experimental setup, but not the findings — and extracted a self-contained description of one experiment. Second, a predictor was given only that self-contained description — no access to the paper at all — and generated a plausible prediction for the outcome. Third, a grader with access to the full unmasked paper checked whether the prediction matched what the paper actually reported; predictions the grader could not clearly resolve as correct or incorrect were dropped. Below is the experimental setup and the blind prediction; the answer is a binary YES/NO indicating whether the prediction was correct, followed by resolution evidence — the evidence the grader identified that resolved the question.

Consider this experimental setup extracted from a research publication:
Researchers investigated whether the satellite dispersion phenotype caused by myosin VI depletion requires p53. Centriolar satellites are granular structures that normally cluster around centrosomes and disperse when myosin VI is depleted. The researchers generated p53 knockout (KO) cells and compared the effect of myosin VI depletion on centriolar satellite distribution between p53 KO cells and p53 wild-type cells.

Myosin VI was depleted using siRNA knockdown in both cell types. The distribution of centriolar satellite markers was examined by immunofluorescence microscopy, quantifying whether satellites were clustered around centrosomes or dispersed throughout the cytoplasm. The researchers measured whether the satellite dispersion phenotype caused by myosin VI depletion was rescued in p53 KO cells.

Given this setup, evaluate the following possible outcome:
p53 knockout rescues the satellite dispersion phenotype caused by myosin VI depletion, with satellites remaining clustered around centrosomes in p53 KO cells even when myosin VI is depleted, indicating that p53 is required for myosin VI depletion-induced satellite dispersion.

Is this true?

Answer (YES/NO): YES